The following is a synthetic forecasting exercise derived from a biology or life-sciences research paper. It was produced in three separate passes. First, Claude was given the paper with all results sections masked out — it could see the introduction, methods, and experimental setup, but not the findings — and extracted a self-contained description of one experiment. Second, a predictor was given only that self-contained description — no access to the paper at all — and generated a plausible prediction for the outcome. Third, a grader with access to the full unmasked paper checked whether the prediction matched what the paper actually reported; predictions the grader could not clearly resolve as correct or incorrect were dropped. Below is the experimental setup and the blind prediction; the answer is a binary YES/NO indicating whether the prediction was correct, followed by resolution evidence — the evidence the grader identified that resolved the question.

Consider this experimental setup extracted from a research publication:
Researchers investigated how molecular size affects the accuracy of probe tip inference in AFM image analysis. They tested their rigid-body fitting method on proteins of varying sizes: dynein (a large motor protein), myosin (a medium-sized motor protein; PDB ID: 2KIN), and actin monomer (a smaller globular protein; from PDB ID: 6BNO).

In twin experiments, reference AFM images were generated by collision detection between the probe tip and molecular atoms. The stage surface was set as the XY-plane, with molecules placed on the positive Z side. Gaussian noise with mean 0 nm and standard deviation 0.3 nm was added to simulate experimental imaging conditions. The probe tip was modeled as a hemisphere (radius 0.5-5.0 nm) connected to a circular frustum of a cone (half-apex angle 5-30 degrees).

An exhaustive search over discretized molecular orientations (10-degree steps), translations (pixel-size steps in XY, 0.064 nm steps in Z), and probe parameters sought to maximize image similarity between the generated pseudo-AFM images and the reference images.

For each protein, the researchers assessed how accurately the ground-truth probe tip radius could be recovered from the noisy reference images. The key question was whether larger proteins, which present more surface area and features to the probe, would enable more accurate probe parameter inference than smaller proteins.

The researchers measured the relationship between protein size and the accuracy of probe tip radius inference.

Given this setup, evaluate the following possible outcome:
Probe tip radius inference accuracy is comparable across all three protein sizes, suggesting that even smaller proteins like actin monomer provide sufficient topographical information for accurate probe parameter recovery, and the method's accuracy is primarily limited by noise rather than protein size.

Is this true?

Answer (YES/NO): NO